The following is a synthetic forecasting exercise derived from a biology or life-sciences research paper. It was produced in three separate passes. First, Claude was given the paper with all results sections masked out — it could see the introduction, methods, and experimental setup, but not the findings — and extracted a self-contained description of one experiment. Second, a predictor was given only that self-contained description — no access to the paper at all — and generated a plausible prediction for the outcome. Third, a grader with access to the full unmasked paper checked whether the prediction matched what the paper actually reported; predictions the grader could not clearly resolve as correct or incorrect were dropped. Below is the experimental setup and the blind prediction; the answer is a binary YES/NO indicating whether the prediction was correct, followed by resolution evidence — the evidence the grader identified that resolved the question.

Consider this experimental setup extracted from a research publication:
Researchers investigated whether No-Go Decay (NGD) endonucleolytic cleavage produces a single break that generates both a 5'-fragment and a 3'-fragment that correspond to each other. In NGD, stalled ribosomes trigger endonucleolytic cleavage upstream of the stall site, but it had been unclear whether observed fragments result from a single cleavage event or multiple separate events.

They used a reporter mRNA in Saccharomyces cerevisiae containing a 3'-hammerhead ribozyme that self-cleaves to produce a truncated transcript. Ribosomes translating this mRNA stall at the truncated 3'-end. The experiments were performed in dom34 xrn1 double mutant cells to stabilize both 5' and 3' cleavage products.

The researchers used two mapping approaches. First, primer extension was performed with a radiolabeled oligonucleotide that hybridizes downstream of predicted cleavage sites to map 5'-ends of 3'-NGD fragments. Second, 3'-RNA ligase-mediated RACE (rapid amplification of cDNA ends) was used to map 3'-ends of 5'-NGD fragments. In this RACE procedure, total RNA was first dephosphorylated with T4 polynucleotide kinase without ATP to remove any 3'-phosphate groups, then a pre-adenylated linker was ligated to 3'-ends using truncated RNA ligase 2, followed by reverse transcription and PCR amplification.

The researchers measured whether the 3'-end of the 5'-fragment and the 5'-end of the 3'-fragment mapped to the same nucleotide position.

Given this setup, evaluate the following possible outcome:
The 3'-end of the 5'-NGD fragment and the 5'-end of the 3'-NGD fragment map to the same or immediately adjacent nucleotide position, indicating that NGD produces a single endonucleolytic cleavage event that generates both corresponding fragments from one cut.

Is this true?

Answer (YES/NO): YES